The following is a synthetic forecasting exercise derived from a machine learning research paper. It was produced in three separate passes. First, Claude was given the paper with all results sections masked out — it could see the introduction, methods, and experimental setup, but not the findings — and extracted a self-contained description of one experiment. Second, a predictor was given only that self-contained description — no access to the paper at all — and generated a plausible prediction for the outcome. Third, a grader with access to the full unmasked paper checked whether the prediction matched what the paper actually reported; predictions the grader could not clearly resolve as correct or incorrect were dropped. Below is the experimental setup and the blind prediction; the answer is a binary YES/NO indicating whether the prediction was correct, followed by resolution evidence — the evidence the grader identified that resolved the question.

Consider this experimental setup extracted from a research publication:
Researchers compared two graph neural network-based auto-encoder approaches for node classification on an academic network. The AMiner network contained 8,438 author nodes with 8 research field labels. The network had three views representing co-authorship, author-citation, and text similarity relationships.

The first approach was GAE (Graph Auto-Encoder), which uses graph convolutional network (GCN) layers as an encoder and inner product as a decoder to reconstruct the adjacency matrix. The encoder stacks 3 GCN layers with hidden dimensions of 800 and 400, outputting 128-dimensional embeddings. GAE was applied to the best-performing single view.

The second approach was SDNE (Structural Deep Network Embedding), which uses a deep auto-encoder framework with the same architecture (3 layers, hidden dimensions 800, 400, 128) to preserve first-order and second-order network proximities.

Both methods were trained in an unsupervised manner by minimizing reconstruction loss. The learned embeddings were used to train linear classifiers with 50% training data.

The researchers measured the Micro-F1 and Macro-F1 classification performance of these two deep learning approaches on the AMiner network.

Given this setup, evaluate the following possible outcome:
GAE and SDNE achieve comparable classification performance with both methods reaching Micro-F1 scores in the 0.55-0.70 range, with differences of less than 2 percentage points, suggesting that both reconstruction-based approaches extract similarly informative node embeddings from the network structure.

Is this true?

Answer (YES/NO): NO